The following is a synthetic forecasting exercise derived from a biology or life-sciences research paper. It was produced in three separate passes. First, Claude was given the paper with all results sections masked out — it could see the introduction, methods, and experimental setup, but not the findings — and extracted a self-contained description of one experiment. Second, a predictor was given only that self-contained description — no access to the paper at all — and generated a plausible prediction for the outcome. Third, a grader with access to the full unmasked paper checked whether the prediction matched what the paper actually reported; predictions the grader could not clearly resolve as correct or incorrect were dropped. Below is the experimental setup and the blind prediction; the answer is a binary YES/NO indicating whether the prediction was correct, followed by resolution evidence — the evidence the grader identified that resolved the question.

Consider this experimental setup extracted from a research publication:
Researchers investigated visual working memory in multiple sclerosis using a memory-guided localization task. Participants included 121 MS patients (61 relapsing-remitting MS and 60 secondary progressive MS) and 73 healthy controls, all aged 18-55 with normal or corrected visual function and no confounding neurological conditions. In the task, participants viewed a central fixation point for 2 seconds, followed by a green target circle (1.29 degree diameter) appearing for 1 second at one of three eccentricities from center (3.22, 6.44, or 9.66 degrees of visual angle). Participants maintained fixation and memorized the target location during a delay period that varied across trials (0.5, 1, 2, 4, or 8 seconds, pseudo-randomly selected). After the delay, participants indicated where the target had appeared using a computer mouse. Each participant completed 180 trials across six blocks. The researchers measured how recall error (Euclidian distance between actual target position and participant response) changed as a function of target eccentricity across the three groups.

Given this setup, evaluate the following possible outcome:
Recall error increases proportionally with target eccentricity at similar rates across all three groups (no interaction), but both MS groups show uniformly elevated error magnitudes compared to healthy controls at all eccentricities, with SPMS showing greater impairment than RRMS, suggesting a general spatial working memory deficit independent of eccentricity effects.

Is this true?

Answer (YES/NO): NO